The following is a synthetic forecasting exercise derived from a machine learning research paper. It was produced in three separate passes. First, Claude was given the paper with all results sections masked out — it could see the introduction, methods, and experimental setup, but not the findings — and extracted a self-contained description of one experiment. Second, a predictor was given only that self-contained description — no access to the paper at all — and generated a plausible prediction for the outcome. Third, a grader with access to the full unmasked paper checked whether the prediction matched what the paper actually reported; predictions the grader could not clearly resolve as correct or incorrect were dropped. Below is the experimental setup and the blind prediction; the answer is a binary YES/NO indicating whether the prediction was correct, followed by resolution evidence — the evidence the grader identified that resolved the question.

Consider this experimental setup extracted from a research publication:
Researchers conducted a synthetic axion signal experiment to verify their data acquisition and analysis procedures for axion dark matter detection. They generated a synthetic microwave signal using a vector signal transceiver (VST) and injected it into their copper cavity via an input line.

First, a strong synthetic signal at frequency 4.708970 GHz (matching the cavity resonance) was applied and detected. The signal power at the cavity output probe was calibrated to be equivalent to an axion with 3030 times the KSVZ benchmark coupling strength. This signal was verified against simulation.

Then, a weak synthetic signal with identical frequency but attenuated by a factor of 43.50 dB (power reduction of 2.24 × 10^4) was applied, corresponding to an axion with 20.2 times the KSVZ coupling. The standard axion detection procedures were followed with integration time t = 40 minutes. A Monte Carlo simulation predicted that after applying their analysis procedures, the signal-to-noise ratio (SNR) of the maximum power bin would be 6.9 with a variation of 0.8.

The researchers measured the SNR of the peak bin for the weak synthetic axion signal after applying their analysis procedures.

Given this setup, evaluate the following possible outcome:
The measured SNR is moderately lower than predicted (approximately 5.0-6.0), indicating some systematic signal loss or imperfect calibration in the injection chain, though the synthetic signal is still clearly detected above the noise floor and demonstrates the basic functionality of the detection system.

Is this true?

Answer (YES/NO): NO